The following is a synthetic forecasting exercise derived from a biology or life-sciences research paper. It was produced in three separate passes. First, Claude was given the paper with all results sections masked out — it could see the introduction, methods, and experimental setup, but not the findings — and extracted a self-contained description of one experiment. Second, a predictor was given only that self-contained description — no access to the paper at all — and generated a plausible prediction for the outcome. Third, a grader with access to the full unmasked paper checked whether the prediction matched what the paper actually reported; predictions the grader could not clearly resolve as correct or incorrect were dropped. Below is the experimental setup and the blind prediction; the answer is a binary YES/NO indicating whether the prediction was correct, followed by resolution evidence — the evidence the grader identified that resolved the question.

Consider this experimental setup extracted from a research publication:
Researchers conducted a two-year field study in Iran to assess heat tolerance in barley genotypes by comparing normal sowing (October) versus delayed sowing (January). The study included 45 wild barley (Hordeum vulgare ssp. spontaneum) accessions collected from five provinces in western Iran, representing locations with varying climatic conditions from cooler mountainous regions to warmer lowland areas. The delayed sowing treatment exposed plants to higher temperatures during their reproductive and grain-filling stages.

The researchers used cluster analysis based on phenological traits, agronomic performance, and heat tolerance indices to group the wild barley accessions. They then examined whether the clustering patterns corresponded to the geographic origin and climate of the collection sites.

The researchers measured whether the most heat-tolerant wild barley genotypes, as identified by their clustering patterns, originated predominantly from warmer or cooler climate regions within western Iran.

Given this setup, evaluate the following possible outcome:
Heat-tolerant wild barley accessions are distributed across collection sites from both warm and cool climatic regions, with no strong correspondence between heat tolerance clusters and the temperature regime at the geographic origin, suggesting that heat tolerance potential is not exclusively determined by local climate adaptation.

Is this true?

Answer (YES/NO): NO